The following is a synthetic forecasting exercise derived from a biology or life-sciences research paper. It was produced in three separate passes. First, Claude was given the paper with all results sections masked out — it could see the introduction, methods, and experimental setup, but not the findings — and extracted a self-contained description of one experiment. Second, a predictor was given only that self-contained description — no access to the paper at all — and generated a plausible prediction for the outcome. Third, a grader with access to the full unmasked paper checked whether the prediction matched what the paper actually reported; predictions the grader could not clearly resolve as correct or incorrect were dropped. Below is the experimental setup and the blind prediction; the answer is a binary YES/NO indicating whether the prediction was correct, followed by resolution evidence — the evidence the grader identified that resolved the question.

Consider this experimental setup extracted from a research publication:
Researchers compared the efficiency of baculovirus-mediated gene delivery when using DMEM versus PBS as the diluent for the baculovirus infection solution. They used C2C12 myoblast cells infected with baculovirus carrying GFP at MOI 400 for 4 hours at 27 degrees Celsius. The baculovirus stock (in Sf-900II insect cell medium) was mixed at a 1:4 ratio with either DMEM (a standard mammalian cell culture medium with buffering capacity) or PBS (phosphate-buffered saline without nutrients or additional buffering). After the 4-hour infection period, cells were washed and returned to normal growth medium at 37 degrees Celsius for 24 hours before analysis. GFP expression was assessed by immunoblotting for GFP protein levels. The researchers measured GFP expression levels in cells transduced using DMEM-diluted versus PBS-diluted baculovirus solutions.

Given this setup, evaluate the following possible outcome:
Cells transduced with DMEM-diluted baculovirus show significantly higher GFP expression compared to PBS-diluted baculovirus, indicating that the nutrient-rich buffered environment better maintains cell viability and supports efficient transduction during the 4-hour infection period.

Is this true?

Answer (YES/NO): NO